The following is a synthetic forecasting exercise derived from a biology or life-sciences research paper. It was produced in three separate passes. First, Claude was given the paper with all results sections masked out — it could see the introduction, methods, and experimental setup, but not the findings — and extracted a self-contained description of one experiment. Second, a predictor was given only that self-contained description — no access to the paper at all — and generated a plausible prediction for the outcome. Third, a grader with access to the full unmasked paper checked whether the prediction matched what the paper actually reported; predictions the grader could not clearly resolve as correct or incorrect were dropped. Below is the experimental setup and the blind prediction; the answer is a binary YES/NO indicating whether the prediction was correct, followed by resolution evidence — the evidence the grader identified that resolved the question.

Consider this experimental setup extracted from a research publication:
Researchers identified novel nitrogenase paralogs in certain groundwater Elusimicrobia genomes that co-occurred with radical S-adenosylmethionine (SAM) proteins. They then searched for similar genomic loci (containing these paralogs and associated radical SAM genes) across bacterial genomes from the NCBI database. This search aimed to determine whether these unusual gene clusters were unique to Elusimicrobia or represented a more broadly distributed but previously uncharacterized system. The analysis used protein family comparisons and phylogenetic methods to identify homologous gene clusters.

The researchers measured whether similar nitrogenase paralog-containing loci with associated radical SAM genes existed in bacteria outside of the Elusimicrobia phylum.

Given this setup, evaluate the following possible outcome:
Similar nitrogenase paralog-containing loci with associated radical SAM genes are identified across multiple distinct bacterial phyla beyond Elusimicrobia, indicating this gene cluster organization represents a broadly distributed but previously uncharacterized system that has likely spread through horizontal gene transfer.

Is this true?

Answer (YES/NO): NO